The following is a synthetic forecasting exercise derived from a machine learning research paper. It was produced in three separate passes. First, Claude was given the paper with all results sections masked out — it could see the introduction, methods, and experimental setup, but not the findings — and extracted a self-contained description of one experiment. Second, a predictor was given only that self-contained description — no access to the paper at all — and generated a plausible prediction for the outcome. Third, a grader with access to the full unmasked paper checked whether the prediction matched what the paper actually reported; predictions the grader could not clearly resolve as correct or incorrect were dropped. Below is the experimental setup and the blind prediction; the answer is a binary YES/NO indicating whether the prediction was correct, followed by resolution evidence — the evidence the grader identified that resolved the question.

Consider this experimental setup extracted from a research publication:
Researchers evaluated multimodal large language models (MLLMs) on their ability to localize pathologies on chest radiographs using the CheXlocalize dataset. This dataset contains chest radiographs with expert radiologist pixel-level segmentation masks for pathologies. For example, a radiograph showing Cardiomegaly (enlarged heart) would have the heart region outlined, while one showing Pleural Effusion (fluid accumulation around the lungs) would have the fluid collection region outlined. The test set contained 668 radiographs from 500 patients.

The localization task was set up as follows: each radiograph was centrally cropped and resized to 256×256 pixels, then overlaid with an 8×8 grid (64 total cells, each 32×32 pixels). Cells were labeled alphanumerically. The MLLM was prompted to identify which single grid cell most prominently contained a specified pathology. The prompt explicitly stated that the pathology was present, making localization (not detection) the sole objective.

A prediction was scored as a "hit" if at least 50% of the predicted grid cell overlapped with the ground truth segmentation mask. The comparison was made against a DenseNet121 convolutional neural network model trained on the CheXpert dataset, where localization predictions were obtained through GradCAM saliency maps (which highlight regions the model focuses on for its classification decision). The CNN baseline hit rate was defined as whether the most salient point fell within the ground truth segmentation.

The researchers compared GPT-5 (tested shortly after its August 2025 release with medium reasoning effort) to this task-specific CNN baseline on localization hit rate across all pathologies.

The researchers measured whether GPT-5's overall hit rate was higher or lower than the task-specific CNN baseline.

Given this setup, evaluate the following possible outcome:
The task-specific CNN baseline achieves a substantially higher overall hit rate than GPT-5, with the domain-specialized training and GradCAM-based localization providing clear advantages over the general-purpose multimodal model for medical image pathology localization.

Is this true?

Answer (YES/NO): YES